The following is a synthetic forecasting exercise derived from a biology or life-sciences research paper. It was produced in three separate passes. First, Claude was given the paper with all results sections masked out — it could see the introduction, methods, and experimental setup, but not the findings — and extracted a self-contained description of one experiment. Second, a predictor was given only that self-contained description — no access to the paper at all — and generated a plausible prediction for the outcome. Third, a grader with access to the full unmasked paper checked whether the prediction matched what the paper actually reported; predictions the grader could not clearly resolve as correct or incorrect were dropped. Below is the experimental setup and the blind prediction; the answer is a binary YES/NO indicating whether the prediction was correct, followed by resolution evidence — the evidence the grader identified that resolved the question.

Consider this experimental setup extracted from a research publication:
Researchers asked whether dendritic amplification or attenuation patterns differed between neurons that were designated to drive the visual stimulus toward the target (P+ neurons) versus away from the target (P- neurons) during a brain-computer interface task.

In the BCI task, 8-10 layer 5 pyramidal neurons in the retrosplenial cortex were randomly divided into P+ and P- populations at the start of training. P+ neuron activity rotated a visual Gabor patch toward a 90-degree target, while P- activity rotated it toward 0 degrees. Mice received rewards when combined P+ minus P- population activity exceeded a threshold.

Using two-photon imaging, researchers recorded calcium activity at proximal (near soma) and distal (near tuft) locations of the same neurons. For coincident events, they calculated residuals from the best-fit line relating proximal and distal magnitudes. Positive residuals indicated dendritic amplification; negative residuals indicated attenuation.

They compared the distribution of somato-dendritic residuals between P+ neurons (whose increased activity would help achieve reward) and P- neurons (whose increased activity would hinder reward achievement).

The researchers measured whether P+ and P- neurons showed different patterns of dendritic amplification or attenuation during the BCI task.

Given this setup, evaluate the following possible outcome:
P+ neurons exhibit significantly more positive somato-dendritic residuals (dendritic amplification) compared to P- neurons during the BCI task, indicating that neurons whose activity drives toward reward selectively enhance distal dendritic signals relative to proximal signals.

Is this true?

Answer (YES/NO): NO